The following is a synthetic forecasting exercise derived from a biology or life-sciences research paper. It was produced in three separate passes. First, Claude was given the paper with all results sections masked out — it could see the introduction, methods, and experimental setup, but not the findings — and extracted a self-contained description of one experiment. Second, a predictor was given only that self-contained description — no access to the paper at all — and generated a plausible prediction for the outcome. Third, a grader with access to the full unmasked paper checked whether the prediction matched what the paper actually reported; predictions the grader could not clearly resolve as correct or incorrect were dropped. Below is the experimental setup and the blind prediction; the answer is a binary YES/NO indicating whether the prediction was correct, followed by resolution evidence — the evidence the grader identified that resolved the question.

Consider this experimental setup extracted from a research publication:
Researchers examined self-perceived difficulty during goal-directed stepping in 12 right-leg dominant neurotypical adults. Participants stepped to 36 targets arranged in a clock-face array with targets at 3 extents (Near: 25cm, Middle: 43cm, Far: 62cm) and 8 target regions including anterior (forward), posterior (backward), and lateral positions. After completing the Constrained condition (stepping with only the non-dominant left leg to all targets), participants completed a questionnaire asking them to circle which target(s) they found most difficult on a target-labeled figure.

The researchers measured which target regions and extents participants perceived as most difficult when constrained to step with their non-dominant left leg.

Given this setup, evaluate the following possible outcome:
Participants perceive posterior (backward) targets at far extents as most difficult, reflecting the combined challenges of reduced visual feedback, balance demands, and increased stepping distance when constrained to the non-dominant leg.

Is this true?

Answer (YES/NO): NO